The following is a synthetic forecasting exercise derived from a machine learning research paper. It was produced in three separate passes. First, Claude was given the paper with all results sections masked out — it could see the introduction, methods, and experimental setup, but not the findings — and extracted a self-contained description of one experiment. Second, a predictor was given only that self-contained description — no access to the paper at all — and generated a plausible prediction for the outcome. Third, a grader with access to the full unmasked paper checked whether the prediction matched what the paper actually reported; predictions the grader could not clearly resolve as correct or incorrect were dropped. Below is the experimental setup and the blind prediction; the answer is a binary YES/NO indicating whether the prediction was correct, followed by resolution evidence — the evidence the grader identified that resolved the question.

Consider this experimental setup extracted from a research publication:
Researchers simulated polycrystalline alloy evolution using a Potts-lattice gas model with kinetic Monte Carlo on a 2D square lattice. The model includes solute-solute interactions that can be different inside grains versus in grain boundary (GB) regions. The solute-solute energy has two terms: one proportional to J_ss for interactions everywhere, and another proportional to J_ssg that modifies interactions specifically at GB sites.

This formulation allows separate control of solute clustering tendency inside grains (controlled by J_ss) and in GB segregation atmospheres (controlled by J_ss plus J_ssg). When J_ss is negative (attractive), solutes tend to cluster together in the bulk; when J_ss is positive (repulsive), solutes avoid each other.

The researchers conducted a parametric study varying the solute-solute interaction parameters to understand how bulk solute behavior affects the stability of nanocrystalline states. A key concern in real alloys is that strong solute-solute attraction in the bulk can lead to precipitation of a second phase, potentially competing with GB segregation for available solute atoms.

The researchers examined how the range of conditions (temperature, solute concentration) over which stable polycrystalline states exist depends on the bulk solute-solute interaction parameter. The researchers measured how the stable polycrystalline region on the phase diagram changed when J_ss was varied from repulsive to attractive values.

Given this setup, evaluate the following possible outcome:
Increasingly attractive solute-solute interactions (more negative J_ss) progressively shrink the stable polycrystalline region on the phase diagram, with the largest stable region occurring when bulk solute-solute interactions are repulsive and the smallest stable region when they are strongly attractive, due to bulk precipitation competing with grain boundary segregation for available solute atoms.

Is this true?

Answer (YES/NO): NO